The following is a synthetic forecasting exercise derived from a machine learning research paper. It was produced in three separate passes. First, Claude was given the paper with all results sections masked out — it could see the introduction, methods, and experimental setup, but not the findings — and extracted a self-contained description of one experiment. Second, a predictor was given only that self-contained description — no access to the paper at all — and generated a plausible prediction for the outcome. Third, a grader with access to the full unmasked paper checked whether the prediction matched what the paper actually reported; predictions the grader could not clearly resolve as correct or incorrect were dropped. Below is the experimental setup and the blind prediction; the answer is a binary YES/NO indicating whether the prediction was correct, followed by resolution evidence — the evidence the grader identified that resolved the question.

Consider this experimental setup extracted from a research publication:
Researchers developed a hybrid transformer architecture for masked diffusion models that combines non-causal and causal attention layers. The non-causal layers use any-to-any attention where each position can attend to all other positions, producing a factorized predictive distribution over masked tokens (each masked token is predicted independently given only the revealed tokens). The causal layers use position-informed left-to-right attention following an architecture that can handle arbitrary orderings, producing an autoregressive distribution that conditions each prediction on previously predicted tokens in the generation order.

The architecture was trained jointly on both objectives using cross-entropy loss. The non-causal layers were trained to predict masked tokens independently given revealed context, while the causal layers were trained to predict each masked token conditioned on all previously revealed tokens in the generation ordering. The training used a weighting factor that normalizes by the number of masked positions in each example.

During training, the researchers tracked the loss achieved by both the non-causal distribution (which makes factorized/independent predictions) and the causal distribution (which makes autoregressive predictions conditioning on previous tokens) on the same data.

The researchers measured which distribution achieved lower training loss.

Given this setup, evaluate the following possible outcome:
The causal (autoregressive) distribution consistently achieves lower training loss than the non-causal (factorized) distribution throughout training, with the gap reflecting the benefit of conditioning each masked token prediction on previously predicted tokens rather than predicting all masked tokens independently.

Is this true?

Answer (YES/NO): NO